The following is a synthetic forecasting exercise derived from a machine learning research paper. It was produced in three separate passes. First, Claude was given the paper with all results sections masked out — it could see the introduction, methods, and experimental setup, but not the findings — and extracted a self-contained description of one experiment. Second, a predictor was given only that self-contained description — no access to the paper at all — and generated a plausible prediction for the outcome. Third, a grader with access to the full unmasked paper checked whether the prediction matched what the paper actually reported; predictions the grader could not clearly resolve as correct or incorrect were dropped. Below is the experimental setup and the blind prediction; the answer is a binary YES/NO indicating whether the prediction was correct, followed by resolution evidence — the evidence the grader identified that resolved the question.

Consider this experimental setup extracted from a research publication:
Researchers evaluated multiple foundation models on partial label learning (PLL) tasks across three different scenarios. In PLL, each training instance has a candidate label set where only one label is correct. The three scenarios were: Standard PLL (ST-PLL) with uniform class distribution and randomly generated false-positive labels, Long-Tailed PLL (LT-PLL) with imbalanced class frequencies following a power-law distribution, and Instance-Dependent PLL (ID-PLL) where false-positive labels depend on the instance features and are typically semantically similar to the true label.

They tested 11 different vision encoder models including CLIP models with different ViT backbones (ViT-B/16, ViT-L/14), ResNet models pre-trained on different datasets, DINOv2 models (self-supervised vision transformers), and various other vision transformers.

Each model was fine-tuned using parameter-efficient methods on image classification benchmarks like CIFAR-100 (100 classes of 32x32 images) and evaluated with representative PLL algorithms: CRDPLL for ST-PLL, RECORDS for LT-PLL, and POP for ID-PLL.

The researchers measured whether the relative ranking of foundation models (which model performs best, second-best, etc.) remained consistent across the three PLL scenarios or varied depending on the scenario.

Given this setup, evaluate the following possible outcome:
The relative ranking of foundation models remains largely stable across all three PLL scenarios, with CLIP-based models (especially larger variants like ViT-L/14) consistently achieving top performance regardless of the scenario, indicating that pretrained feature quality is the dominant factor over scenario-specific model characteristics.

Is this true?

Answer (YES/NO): NO